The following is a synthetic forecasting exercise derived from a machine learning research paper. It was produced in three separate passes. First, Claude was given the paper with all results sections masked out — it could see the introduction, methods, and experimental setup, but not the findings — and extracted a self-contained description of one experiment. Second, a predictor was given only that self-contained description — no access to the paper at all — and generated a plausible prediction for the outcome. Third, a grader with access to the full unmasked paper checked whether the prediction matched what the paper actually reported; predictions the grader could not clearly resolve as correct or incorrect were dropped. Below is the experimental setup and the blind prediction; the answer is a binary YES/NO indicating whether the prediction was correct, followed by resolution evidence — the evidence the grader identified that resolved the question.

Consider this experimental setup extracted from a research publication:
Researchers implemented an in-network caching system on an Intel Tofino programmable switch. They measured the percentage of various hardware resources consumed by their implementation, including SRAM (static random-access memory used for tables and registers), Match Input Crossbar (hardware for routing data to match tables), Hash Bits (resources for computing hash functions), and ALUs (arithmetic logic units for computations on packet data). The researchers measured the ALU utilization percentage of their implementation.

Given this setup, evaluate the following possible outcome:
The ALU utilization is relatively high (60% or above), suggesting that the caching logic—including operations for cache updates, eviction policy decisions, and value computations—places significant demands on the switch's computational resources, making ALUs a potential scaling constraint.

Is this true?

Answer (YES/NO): NO